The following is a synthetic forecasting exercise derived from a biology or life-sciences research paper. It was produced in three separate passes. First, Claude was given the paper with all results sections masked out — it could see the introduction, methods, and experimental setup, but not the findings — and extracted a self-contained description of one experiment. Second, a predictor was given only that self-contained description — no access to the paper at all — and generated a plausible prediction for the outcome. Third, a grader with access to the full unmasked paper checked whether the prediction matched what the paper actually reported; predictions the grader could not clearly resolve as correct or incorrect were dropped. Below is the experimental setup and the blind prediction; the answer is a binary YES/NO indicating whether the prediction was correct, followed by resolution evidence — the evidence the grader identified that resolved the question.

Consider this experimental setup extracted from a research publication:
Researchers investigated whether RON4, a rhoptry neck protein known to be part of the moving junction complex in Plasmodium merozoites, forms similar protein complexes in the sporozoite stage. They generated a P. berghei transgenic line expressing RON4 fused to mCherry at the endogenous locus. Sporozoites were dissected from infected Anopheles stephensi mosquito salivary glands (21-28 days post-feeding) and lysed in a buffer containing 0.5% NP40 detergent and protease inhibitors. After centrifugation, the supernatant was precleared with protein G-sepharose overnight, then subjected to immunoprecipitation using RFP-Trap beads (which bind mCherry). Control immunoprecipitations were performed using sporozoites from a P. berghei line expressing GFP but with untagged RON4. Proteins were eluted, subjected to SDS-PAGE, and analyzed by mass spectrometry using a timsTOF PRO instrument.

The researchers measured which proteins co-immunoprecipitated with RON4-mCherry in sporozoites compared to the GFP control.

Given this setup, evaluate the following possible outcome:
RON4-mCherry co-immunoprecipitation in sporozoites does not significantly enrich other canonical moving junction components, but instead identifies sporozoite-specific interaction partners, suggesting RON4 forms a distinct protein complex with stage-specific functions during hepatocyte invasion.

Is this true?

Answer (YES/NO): NO